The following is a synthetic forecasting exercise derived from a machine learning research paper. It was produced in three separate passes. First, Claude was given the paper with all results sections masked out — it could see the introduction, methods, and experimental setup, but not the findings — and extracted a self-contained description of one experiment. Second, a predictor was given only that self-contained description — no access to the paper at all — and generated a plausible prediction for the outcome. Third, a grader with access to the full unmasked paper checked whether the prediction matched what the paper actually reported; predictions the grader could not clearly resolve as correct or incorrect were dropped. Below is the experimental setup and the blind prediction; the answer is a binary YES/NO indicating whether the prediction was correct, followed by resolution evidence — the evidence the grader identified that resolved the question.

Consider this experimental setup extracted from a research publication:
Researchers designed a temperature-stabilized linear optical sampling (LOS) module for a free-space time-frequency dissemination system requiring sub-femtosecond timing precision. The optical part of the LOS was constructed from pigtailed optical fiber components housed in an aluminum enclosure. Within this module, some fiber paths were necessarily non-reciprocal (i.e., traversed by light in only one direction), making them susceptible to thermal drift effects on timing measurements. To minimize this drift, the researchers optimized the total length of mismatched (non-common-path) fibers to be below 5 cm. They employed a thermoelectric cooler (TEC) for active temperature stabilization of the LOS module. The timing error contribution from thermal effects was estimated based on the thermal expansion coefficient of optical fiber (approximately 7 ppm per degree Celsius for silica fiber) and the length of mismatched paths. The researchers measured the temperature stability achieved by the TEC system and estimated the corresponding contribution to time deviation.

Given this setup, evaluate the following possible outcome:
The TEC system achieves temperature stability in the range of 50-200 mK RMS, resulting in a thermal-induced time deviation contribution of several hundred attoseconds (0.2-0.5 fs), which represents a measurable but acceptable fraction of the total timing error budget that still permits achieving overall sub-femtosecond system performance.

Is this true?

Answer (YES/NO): NO